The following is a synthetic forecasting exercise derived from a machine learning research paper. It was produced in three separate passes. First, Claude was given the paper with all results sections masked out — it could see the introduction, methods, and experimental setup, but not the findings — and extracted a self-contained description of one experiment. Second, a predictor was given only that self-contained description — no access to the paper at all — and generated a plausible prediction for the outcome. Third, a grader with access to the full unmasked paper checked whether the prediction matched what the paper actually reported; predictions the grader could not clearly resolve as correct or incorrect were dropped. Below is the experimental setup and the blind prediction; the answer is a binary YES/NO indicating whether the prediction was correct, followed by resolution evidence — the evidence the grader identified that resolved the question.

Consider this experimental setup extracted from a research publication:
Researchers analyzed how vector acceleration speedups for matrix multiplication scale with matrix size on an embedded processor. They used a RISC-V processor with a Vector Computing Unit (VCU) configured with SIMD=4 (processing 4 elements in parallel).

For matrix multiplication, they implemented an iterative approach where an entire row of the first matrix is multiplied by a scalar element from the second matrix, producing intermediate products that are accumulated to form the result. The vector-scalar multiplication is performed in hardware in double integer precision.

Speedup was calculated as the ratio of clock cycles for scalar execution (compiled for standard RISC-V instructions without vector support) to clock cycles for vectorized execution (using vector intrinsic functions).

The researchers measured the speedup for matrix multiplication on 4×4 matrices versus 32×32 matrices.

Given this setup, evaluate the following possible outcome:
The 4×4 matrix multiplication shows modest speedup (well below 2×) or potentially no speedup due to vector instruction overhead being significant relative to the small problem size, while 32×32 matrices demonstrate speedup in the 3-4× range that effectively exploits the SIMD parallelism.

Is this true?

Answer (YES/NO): NO